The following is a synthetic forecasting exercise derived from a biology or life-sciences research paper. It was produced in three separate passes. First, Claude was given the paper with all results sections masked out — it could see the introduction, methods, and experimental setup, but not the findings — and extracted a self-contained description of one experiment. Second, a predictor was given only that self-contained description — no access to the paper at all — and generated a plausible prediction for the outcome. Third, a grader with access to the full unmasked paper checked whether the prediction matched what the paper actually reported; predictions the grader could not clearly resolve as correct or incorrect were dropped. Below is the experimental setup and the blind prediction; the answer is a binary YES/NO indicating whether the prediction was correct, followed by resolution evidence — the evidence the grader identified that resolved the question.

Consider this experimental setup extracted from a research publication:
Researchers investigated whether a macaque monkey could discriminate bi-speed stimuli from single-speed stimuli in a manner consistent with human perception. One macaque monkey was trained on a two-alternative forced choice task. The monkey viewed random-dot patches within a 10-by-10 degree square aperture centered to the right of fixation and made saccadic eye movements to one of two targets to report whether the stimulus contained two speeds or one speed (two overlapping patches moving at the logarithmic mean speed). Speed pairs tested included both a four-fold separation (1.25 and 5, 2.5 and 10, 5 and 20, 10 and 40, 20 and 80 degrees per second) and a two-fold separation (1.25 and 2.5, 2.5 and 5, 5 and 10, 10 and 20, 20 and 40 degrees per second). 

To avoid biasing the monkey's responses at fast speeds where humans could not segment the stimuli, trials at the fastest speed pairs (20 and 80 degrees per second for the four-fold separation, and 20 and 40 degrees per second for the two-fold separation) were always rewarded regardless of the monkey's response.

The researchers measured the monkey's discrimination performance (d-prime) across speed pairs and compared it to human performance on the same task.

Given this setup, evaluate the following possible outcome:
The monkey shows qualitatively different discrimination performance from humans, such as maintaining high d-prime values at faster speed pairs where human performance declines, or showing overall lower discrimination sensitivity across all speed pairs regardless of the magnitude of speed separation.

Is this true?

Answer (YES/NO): NO